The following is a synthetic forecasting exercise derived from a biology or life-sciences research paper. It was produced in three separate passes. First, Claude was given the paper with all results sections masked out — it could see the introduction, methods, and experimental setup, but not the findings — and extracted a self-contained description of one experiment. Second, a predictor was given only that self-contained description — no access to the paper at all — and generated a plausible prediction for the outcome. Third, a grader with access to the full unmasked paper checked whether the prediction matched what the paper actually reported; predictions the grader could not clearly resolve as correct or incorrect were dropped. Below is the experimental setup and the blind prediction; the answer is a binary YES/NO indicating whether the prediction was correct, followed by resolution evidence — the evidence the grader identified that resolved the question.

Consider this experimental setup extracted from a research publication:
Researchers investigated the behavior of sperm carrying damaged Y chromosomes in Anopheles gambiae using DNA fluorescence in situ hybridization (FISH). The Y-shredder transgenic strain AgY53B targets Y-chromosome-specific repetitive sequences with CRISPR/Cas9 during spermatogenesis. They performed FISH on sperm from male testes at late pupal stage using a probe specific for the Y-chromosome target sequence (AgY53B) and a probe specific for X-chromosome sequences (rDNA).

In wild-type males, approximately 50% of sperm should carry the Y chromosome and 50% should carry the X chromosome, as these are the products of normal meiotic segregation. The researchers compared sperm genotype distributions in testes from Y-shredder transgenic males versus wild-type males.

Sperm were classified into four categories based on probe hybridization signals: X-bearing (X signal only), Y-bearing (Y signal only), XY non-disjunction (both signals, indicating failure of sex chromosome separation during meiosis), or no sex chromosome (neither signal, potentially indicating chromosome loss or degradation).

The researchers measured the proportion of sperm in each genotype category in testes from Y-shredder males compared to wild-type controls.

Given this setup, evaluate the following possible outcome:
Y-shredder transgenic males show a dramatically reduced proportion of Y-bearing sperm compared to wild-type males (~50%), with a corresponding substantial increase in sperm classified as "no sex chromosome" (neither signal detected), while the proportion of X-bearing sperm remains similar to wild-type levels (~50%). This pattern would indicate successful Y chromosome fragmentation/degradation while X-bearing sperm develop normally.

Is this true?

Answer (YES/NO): NO